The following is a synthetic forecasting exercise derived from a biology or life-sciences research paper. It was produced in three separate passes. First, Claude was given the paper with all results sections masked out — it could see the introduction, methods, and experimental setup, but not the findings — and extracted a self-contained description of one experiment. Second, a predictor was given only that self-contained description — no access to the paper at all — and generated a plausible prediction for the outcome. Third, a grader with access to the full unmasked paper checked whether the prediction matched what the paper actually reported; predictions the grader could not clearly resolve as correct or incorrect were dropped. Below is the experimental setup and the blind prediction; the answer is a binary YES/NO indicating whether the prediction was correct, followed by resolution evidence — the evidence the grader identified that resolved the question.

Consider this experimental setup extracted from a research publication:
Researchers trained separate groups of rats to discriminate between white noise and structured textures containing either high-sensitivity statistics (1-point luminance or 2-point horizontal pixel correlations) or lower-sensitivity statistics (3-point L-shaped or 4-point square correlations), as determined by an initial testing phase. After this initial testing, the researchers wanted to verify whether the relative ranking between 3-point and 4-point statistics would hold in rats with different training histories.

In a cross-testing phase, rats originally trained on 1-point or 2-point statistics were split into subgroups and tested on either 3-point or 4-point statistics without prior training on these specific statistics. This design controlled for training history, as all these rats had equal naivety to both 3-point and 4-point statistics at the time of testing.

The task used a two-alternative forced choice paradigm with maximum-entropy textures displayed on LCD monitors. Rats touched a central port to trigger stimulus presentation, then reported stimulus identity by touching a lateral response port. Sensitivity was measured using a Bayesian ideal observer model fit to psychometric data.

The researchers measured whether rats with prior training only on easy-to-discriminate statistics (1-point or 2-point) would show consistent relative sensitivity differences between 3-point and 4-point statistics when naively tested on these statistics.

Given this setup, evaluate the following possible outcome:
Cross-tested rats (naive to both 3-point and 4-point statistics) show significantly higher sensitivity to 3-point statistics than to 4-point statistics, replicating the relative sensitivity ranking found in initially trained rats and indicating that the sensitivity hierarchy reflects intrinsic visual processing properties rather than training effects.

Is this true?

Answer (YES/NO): NO